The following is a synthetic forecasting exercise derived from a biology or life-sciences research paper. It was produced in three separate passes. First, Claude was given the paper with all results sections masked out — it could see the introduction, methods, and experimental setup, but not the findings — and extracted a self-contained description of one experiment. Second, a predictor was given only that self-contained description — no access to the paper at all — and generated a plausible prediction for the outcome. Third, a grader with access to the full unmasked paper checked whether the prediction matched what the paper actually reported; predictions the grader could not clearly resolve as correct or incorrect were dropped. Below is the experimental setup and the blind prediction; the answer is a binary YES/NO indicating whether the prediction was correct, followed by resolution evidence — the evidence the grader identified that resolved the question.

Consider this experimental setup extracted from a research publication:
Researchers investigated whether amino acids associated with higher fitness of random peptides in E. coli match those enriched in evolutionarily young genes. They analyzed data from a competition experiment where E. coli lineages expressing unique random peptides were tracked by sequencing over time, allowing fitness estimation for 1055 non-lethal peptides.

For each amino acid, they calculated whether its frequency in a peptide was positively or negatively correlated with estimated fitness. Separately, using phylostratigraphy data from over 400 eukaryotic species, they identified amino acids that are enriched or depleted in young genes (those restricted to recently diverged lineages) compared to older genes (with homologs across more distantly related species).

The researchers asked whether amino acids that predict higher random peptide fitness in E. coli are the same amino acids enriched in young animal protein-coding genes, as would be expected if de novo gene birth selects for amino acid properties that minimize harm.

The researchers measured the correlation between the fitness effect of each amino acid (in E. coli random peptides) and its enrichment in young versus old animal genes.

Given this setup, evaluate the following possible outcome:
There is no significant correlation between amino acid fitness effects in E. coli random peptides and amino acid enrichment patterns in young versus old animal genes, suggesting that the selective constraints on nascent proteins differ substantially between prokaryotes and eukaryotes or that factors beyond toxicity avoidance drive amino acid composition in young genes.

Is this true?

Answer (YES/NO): NO